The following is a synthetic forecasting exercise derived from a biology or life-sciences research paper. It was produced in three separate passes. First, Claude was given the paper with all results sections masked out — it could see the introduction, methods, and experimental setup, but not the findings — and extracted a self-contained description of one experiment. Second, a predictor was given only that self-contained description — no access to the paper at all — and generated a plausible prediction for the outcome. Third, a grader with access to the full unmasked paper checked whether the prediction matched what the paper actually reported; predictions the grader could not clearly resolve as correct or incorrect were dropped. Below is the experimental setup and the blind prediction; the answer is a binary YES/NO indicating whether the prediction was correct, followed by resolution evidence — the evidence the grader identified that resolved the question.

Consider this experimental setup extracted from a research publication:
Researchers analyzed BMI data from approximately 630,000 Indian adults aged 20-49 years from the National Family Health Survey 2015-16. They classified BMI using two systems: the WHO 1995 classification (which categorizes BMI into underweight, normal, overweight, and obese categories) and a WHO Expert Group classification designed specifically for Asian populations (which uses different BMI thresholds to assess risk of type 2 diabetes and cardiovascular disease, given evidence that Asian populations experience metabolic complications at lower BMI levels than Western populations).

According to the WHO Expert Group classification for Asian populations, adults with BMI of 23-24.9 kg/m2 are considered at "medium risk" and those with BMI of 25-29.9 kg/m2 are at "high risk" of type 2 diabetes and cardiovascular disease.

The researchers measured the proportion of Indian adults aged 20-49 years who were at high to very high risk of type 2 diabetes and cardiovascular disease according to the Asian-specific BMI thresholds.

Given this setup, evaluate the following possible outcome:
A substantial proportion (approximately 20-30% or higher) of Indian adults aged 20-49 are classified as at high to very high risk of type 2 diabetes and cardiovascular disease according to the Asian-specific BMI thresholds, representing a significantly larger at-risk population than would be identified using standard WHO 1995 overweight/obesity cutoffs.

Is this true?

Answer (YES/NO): NO